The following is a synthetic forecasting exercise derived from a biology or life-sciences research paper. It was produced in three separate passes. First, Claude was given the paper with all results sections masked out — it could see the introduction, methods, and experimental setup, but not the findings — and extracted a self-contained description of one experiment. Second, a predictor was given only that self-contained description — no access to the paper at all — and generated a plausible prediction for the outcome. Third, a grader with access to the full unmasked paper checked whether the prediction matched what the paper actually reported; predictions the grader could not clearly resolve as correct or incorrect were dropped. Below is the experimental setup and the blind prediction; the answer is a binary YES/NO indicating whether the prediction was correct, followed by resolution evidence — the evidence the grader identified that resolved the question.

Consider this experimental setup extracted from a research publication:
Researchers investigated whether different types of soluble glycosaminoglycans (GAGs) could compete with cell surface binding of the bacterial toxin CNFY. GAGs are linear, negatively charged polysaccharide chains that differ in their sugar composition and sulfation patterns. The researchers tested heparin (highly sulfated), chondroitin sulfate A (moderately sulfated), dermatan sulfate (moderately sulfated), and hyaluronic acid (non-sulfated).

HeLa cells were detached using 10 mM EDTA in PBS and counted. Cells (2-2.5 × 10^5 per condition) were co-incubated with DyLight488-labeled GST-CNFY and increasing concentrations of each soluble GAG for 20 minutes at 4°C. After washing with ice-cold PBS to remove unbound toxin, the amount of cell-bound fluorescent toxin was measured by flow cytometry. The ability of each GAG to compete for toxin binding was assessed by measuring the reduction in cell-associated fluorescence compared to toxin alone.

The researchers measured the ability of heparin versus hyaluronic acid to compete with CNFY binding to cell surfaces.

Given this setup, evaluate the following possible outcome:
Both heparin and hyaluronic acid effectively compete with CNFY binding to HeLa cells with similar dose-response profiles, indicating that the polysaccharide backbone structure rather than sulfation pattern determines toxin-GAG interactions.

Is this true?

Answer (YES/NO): NO